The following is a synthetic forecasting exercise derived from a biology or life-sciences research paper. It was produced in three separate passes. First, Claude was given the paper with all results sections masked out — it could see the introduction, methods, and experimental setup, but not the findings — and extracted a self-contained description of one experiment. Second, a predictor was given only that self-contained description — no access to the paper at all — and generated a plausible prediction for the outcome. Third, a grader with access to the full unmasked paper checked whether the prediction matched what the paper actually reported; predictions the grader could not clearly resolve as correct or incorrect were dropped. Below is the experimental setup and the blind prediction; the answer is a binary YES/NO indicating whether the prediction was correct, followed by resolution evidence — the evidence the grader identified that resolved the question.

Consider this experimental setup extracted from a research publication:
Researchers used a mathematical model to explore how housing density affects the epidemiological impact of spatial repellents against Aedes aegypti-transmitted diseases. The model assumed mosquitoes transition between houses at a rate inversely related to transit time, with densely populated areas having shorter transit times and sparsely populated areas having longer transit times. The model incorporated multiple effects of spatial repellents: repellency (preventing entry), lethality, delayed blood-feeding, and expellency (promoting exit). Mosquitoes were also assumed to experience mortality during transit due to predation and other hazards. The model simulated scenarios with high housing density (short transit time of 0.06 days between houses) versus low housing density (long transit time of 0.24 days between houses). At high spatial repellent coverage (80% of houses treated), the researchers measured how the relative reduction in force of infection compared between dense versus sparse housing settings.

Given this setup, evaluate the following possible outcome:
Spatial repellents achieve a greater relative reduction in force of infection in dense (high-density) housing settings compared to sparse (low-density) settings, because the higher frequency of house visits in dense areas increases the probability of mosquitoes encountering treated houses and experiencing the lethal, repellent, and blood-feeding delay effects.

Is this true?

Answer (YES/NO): YES